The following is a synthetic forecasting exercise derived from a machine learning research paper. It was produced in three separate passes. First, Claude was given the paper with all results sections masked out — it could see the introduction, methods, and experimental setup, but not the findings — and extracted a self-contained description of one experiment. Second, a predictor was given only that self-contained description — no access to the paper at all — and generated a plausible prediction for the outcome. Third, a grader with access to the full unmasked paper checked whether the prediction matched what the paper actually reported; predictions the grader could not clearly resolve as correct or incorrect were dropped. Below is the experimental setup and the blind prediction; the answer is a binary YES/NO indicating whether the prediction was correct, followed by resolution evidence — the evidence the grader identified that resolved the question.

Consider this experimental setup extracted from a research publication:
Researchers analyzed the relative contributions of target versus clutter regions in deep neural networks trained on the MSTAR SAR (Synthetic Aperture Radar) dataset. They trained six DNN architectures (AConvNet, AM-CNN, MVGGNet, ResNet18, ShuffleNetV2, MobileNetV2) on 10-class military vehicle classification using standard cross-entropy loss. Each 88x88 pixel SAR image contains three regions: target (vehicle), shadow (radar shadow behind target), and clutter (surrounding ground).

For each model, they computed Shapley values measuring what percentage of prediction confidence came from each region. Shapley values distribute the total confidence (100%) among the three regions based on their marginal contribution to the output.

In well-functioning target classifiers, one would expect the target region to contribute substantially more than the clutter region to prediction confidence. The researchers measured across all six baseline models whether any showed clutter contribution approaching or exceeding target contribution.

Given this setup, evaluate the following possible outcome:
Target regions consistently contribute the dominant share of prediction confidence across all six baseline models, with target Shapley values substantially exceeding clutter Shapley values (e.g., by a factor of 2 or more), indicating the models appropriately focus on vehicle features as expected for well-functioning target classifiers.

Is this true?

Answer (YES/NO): NO